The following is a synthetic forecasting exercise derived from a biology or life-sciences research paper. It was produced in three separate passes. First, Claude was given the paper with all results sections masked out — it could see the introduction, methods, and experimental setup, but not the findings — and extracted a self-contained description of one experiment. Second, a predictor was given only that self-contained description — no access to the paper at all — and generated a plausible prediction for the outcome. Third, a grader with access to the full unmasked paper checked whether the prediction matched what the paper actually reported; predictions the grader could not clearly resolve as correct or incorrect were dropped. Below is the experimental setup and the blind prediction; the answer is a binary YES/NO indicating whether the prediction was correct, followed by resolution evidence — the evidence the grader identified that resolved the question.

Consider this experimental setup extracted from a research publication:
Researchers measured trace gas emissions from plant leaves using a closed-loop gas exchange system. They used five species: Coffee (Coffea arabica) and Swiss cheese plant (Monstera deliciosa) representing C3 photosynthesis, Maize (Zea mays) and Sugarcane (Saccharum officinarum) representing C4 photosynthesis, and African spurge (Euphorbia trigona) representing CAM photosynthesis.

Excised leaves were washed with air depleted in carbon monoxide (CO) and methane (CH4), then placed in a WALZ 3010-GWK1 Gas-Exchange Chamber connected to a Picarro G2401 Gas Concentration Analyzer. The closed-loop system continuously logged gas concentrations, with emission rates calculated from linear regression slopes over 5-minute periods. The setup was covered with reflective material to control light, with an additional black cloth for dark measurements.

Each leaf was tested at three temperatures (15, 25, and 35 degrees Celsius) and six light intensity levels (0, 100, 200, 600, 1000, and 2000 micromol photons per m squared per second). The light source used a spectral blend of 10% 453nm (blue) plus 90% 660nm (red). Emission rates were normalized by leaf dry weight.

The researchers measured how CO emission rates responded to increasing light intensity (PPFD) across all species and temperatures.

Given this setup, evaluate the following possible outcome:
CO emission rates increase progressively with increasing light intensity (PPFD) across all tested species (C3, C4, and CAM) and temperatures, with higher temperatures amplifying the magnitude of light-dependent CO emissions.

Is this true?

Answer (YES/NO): NO